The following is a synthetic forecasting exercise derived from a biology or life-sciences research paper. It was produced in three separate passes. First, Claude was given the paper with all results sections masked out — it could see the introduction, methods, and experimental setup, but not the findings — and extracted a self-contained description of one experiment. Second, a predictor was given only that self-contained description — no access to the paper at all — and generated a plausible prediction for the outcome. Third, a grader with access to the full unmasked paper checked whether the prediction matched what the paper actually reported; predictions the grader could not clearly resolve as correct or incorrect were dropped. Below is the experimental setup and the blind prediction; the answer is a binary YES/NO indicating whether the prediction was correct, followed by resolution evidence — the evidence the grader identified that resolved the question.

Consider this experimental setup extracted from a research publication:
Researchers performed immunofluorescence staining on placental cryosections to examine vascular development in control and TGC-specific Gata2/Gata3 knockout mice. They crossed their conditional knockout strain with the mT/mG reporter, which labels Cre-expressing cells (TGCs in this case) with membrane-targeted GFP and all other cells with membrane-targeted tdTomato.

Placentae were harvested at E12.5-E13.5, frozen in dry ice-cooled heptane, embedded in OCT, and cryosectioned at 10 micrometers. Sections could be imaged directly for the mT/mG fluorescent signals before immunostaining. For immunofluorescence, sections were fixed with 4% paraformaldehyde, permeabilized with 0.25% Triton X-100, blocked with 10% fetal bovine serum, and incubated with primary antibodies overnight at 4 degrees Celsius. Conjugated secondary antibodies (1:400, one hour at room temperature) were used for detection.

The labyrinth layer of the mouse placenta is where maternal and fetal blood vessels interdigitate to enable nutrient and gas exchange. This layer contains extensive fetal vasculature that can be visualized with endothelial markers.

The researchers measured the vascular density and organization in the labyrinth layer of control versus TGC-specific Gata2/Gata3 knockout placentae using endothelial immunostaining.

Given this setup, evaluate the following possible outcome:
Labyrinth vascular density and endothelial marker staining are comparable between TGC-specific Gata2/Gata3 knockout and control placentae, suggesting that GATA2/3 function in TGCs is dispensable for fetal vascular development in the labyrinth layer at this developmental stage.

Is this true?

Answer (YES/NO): NO